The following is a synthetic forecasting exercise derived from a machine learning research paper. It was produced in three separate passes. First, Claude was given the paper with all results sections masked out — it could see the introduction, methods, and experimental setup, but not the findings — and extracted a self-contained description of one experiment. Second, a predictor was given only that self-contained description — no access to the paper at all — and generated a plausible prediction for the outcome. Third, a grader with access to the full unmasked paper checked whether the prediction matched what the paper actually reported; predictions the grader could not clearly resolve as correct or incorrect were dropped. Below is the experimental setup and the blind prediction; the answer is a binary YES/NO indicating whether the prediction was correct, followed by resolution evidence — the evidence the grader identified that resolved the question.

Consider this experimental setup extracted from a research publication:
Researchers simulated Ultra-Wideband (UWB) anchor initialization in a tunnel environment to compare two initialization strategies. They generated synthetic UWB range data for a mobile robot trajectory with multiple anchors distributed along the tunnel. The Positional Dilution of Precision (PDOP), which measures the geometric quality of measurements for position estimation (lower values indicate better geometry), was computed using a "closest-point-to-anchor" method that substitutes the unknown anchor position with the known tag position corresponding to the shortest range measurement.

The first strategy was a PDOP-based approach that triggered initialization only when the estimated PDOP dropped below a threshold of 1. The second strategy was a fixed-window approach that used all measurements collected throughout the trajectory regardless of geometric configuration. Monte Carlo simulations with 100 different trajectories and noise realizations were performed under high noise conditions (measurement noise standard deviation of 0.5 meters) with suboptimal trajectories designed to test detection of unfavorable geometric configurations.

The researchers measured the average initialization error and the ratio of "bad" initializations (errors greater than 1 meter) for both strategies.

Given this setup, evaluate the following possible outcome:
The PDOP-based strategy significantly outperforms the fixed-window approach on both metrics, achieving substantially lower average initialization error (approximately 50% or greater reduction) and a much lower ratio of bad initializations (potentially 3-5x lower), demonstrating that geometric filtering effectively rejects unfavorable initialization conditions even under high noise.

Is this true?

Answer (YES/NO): YES